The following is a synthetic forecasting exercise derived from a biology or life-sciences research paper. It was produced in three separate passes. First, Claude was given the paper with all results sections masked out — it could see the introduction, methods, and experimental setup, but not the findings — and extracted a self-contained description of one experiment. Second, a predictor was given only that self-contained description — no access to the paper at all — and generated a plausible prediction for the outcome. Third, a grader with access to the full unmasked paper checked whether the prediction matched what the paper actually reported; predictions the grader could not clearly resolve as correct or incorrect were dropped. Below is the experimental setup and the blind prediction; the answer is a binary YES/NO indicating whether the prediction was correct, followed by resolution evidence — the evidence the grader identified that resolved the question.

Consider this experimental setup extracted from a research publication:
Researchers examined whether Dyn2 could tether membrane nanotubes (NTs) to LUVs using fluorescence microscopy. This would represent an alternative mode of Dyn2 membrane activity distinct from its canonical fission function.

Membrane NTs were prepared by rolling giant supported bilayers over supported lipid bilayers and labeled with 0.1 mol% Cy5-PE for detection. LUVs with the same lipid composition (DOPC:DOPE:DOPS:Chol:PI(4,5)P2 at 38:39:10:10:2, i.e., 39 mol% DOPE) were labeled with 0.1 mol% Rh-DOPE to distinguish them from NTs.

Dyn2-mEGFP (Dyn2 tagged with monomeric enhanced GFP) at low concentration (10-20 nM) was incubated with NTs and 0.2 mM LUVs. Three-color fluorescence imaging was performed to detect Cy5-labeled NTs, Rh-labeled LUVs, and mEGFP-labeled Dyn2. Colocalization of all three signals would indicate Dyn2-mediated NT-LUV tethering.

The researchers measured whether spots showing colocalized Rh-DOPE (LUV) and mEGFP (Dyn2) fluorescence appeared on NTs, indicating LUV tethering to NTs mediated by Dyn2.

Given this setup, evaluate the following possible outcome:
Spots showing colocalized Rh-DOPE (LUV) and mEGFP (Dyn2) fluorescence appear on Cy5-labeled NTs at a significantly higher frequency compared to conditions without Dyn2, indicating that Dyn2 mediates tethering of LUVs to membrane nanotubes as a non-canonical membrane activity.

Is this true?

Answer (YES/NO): NO